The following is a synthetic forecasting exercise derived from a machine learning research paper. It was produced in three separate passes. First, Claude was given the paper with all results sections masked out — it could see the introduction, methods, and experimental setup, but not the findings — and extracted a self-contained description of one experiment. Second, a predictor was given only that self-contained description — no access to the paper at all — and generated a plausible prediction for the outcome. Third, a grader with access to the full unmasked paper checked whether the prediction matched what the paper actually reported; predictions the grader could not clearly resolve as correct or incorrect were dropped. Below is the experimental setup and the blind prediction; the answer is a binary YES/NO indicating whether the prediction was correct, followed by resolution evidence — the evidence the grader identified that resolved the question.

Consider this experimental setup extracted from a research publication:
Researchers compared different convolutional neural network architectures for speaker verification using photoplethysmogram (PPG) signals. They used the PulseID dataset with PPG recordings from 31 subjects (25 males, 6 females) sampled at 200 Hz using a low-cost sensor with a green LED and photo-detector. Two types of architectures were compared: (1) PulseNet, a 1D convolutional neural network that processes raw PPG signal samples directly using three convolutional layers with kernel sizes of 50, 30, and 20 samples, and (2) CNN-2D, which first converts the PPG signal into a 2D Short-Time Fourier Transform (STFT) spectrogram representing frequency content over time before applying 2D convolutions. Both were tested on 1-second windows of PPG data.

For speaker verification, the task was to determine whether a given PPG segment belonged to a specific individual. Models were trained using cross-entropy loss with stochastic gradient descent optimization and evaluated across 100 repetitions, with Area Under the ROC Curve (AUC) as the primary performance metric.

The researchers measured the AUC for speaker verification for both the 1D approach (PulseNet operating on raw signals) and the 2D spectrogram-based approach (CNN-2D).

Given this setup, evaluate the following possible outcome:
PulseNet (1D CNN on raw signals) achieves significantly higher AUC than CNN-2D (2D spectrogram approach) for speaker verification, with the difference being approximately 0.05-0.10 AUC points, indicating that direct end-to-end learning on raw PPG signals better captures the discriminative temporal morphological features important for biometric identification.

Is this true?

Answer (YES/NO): NO